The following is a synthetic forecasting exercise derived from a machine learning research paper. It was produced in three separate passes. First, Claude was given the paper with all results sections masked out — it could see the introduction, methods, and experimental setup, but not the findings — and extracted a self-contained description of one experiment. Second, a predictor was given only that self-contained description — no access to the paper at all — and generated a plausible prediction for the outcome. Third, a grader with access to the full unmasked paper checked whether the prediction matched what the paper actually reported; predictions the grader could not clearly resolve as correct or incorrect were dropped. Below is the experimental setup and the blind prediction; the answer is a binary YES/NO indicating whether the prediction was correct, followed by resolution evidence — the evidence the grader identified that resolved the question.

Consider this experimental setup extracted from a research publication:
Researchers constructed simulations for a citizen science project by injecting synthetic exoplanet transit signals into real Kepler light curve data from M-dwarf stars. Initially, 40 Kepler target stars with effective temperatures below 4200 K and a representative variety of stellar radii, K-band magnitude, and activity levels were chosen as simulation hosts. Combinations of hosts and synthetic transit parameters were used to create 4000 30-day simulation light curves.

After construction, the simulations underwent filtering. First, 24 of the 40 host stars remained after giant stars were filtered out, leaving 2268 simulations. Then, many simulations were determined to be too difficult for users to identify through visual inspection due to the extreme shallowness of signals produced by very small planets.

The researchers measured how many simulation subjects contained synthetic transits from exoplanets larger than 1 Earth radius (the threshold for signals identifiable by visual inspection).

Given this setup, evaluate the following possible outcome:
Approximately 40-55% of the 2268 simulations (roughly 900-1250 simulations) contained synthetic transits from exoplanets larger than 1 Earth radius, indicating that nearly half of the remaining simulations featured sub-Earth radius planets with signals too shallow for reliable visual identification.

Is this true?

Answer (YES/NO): NO